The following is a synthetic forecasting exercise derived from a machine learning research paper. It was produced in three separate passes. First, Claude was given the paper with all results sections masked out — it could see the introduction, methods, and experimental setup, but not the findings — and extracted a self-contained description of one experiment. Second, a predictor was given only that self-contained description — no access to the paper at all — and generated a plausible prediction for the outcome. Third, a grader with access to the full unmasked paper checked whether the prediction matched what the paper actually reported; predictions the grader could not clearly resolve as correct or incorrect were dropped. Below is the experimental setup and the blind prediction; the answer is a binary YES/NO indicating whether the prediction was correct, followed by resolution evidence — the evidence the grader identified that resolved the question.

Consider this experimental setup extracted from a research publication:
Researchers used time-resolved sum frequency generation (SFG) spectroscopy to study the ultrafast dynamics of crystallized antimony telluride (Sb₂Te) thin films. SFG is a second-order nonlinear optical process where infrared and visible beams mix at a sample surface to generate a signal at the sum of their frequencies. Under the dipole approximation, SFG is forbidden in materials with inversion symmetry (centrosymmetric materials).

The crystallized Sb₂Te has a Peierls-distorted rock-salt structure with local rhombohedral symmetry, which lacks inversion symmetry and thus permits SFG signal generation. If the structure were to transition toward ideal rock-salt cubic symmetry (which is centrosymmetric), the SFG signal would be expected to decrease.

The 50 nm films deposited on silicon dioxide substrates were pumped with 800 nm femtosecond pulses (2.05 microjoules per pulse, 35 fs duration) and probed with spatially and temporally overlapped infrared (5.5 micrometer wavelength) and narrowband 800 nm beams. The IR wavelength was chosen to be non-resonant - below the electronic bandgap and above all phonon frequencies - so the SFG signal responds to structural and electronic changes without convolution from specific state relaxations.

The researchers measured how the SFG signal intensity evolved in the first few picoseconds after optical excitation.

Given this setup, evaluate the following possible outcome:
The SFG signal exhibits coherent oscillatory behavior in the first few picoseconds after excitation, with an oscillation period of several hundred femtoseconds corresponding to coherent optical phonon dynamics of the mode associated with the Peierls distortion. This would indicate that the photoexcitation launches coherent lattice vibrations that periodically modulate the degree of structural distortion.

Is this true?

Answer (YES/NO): NO